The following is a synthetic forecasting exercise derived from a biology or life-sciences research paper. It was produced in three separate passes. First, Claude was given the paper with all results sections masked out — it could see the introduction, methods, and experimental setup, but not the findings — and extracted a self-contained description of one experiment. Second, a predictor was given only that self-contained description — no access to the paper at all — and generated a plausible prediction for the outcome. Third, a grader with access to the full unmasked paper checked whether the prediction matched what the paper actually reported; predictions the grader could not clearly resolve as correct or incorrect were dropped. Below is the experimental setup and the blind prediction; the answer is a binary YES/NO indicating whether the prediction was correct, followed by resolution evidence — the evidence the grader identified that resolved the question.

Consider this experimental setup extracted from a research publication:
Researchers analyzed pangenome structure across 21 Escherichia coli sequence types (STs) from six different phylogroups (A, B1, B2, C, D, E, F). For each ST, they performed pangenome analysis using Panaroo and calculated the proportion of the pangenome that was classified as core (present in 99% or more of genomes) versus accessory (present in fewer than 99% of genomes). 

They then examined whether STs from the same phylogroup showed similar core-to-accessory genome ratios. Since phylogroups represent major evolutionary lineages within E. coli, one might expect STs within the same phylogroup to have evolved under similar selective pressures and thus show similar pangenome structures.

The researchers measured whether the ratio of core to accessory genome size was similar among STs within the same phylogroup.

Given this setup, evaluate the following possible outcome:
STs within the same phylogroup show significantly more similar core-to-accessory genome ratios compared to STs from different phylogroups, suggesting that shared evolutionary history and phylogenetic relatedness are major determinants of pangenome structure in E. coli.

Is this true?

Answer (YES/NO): NO